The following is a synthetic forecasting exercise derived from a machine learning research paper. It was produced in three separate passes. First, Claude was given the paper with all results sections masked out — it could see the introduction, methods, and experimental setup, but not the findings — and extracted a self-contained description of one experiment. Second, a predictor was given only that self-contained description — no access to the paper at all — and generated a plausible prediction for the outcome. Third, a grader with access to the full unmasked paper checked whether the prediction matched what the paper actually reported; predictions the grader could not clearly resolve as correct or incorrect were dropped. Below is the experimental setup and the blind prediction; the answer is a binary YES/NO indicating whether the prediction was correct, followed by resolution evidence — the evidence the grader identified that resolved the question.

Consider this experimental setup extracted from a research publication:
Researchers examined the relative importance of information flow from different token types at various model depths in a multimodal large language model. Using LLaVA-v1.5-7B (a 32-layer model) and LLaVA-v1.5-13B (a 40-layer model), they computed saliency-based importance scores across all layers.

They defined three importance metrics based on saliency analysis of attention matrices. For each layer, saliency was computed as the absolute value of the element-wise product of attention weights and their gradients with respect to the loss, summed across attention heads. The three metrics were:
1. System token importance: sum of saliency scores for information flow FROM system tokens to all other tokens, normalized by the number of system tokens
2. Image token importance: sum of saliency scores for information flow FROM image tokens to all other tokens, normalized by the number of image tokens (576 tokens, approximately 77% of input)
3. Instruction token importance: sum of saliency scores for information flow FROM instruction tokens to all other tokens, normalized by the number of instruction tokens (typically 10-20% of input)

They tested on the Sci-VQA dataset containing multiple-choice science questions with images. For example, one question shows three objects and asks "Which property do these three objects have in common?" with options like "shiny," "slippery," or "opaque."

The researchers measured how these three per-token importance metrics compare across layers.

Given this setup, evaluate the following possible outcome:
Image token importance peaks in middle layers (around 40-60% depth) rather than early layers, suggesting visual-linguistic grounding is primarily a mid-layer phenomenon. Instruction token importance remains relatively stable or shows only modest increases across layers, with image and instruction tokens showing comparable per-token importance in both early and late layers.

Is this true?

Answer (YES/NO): NO